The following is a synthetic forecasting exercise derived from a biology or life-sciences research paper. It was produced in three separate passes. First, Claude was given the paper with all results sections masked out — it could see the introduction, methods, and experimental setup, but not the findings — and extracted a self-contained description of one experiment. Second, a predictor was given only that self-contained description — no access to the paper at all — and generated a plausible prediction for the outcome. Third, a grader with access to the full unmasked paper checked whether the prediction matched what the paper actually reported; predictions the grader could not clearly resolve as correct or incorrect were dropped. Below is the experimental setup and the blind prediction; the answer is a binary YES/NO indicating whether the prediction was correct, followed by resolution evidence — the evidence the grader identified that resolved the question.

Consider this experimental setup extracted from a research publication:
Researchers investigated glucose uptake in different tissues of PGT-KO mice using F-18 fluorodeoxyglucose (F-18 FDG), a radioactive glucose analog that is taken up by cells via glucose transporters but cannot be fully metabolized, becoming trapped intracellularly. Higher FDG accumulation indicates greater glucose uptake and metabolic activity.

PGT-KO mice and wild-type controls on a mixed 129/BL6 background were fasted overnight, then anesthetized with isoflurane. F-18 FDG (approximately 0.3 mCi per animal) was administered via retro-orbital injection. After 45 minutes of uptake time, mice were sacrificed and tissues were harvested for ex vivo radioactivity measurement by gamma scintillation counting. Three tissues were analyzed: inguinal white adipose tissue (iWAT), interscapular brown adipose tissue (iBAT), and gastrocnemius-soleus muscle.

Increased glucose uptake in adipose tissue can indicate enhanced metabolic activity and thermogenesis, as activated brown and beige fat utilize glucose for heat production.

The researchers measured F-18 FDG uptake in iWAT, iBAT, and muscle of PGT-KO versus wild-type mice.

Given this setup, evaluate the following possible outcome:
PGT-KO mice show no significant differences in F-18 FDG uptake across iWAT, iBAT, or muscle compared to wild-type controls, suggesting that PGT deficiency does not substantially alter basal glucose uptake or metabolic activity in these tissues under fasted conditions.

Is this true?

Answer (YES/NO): NO